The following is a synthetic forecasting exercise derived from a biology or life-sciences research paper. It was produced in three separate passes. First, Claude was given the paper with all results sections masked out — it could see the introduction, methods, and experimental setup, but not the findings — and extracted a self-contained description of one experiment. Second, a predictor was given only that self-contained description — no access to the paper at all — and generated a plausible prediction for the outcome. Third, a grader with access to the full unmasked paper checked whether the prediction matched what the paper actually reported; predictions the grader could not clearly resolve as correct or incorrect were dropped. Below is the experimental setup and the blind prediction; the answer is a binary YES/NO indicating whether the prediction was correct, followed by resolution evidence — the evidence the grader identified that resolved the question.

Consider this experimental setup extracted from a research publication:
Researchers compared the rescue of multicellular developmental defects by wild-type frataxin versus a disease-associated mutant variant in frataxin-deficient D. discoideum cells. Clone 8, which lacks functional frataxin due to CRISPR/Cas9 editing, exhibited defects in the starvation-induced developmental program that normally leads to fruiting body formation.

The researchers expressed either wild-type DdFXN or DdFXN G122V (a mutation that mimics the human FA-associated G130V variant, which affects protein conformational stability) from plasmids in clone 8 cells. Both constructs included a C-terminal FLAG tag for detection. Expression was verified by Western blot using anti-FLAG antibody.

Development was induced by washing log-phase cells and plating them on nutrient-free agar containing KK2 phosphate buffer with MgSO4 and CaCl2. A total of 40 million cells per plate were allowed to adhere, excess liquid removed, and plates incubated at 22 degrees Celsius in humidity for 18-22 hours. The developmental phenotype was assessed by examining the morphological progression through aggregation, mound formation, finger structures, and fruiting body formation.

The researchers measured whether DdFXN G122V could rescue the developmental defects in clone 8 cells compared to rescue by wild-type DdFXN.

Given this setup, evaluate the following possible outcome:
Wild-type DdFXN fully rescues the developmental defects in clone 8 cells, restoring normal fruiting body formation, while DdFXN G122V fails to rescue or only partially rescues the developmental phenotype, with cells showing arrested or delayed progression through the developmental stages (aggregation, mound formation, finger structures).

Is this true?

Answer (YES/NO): YES